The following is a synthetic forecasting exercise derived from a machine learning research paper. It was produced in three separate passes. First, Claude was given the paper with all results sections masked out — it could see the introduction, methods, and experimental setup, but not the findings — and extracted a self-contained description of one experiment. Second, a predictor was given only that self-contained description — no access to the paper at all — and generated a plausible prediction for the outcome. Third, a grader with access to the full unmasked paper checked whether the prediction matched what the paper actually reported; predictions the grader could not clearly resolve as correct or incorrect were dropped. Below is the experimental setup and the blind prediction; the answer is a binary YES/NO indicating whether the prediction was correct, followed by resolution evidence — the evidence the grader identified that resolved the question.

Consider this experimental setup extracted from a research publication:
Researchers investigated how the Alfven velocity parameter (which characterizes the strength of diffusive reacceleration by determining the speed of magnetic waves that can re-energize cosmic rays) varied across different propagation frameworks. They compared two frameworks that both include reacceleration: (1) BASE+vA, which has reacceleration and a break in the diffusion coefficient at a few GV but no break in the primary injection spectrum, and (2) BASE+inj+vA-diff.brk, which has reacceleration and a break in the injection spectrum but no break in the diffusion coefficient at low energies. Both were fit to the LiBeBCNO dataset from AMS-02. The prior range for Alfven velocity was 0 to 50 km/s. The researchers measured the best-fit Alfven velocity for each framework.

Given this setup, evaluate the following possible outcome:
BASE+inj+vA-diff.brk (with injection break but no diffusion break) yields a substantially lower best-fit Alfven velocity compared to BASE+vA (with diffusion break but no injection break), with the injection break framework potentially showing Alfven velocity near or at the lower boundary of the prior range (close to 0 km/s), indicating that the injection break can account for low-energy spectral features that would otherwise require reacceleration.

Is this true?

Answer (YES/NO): NO